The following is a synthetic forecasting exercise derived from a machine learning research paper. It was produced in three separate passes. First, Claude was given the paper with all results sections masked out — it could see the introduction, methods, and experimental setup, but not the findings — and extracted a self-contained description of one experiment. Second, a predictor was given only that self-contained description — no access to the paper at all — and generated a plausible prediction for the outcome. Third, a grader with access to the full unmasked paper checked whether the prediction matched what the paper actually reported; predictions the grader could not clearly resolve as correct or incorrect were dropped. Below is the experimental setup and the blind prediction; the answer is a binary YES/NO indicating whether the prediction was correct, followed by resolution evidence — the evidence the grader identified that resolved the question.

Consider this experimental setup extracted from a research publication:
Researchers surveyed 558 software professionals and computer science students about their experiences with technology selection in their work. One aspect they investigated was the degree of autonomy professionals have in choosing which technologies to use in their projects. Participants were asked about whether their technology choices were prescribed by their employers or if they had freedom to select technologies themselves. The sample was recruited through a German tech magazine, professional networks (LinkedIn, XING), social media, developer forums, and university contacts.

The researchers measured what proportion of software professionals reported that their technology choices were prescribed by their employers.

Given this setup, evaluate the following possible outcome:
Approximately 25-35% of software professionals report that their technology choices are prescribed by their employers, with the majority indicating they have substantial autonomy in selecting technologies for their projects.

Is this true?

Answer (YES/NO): NO